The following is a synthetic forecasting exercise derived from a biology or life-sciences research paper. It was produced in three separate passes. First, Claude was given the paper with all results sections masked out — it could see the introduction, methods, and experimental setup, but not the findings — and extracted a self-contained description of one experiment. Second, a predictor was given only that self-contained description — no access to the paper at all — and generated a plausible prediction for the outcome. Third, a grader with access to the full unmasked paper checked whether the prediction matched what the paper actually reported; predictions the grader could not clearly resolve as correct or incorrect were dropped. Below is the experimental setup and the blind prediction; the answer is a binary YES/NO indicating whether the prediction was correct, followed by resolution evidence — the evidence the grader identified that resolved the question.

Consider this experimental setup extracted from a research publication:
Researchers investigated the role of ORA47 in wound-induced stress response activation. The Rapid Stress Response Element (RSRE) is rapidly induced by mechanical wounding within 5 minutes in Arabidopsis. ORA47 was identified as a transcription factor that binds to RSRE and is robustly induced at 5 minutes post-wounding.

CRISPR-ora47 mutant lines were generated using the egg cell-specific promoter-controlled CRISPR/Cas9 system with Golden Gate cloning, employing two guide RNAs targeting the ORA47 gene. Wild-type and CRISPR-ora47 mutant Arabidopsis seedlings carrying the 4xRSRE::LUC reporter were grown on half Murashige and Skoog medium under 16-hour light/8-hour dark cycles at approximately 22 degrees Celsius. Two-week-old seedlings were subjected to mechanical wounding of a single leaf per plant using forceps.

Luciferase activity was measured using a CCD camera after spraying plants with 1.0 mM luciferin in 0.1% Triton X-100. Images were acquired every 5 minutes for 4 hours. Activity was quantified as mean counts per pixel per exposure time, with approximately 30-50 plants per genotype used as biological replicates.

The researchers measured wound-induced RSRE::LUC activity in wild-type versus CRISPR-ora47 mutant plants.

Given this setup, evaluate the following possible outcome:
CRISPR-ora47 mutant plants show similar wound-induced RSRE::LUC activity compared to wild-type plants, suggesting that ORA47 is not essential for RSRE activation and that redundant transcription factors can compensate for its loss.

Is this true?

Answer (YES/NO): NO